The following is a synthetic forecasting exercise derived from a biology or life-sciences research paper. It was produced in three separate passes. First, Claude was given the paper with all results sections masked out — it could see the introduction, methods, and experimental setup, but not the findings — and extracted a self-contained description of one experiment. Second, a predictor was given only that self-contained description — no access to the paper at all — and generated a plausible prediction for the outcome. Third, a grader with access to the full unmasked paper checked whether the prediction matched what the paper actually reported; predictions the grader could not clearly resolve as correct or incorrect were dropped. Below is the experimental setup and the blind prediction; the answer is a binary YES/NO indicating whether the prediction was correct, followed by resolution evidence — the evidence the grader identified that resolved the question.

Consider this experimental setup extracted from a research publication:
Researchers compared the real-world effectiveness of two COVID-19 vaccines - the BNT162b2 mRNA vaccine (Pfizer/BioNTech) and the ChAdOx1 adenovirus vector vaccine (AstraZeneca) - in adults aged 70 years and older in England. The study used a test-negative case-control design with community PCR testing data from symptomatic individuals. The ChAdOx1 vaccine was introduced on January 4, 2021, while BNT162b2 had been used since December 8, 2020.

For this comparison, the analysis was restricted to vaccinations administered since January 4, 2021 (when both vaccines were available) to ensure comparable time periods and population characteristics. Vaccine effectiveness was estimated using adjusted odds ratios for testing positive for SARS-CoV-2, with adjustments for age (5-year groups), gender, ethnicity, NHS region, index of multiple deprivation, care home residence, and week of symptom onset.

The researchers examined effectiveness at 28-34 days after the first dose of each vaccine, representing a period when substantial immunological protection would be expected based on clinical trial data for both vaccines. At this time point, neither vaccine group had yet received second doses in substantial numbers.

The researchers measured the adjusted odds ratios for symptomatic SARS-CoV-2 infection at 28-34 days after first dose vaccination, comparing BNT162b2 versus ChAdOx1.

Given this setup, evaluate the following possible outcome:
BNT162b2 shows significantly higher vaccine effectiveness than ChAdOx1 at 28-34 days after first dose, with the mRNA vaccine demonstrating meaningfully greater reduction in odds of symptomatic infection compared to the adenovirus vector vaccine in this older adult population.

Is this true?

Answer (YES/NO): NO